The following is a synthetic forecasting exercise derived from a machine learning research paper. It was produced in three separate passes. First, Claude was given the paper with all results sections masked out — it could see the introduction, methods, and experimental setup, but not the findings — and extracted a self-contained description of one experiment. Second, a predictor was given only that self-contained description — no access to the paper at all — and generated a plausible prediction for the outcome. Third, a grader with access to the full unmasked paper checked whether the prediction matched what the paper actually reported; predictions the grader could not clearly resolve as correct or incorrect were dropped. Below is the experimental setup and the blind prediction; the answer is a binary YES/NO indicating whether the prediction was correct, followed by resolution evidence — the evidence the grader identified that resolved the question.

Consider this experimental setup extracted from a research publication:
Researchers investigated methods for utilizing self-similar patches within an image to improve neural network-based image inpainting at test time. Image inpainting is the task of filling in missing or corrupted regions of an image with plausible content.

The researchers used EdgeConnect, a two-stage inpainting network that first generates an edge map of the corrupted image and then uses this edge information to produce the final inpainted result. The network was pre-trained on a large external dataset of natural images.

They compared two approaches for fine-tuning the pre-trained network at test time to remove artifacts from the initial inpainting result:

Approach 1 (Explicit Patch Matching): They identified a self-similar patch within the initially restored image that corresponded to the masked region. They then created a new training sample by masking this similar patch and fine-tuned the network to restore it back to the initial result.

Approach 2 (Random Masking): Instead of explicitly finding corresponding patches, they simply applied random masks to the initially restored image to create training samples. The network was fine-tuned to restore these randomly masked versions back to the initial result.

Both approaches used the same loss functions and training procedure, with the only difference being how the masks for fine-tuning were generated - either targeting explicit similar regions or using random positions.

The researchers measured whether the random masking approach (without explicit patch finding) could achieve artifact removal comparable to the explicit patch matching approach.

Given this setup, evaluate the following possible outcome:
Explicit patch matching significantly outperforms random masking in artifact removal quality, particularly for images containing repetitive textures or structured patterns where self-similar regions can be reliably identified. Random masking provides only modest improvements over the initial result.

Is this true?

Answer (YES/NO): NO